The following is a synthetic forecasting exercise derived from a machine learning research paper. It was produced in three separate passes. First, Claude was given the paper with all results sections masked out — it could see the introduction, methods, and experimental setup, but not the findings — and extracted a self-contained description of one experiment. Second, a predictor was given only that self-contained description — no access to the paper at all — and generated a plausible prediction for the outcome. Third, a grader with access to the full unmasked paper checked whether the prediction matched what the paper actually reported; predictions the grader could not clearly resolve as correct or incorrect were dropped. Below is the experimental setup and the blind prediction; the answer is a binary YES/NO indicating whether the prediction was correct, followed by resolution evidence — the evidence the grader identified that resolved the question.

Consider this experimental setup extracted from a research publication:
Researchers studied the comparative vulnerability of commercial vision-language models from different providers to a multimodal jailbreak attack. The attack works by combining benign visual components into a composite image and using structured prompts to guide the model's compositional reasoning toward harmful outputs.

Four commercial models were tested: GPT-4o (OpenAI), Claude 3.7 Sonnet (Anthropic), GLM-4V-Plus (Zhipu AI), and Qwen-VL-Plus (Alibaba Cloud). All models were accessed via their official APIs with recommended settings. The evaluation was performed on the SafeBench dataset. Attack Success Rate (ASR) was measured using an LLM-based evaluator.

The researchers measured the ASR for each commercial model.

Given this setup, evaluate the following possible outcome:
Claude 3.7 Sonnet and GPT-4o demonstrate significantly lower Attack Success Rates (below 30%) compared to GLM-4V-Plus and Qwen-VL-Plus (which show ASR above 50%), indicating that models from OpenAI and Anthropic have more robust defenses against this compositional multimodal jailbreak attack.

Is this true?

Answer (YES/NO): NO